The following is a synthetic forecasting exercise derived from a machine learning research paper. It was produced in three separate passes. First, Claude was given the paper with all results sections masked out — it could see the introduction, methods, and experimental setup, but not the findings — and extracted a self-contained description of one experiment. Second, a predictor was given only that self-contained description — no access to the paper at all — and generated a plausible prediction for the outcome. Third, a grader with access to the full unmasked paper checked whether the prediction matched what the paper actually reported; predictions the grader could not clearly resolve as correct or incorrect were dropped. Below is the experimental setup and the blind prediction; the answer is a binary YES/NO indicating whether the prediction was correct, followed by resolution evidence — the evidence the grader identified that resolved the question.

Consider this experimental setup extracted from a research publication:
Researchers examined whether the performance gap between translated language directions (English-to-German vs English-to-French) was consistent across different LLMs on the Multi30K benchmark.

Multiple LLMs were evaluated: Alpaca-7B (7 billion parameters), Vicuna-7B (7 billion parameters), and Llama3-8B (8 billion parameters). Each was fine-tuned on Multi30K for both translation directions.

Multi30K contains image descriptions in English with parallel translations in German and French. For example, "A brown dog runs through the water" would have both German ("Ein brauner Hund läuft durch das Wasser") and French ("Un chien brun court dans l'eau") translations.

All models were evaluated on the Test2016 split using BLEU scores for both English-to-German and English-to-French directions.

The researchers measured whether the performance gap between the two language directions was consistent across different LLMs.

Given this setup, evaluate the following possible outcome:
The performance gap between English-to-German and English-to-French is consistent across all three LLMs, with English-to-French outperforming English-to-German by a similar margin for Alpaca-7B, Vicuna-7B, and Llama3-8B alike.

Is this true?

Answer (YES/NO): NO